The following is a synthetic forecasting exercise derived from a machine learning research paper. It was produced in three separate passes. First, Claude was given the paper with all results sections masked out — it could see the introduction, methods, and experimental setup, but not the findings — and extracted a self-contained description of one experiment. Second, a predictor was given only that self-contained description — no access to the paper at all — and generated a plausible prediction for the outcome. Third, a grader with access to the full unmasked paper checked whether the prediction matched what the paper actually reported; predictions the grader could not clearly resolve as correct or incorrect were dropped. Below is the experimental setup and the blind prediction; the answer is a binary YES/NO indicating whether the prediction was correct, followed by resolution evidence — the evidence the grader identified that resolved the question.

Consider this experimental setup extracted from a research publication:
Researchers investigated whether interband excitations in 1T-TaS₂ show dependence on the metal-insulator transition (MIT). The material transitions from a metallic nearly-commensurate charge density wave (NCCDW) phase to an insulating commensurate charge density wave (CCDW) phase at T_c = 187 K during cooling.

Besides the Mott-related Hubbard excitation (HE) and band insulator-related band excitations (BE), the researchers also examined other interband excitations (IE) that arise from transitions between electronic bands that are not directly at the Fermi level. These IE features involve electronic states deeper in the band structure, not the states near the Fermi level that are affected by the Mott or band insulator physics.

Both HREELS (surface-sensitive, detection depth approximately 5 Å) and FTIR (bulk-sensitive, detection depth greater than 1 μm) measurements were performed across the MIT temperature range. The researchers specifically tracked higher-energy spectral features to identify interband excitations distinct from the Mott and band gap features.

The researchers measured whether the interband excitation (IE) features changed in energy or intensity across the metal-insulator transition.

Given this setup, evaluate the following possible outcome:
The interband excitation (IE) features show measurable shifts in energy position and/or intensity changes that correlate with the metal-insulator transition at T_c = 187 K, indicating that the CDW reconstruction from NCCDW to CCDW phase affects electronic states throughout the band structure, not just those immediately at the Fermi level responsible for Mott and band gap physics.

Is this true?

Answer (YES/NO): NO